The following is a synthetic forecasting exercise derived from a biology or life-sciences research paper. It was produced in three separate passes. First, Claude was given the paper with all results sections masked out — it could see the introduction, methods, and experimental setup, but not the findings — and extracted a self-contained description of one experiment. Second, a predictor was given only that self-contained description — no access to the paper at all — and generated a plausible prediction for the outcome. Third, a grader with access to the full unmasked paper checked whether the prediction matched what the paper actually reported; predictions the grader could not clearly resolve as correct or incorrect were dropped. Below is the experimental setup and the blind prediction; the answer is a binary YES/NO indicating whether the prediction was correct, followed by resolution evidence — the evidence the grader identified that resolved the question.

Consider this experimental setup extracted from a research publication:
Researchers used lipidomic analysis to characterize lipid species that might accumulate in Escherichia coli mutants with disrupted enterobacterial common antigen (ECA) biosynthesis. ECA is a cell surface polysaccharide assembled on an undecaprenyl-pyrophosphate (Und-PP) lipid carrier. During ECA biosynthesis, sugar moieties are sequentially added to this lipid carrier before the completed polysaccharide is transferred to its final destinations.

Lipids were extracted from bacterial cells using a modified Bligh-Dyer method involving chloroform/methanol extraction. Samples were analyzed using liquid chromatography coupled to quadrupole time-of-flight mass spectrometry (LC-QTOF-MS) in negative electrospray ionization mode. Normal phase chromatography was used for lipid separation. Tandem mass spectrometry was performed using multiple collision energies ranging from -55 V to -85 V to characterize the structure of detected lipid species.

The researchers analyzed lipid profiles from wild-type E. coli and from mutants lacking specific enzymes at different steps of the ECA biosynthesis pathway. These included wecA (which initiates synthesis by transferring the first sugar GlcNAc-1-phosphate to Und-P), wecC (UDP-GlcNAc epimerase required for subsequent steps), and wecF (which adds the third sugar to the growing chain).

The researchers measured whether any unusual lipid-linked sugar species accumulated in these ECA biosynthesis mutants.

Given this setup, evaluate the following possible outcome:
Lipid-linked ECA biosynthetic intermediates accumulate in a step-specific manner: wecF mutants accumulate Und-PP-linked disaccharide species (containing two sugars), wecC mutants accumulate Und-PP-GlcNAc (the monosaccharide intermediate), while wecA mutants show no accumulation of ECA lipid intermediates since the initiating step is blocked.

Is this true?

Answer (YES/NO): NO